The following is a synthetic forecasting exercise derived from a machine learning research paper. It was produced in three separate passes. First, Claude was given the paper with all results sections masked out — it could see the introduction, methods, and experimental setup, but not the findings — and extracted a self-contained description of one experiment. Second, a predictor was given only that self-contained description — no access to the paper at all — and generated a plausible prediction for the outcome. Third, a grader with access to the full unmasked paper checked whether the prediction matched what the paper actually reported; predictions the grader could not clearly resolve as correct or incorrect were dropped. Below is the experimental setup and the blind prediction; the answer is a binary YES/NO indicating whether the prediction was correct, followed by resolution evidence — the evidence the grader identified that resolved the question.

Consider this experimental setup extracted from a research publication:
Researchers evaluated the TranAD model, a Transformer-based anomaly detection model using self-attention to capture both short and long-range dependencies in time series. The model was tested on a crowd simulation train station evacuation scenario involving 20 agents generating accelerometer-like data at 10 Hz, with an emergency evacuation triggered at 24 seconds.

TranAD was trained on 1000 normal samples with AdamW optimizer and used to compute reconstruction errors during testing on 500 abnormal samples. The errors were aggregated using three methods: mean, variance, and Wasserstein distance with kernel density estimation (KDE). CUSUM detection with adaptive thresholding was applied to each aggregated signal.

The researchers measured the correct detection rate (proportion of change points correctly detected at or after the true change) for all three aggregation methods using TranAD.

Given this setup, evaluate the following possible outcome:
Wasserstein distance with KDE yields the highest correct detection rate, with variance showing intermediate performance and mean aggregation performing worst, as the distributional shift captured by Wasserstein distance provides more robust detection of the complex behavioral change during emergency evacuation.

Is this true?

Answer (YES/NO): NO